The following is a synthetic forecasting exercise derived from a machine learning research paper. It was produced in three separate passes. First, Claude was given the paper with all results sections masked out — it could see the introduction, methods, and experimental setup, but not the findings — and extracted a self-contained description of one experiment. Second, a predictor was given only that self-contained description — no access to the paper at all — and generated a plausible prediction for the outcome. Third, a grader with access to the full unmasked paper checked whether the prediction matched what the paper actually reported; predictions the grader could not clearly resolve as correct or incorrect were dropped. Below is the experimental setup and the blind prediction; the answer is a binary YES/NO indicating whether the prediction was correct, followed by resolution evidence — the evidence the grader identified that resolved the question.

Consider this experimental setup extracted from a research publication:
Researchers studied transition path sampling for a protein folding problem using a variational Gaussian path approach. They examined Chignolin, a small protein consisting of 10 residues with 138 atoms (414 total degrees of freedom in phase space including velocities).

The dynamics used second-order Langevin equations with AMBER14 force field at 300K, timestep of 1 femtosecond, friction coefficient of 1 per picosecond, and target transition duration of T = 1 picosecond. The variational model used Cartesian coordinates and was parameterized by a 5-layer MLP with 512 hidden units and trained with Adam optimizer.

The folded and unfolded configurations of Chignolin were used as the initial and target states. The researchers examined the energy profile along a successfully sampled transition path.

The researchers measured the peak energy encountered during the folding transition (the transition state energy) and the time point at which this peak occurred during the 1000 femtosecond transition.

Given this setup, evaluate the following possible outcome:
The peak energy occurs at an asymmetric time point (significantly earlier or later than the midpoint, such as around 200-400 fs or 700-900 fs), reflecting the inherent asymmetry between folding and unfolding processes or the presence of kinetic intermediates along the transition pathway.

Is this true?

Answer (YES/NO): NO